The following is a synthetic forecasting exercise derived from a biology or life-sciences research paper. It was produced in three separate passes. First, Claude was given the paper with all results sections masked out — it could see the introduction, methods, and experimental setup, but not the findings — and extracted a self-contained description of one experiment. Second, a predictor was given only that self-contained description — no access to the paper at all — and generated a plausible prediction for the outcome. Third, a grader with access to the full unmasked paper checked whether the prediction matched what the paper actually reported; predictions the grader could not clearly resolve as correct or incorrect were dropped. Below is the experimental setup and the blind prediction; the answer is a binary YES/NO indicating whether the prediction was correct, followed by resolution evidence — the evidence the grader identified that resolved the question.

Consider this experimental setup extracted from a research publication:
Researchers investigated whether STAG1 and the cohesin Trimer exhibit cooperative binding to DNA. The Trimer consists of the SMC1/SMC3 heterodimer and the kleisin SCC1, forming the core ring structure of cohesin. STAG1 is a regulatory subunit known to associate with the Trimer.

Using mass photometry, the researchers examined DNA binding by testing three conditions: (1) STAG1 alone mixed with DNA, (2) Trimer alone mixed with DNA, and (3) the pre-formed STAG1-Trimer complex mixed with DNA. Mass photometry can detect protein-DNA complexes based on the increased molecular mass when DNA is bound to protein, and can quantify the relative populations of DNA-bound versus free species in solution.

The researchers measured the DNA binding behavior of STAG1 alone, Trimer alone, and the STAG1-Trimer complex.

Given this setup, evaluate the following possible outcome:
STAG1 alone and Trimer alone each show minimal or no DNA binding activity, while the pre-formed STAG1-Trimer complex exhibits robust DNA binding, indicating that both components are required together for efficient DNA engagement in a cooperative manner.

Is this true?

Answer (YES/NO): NO